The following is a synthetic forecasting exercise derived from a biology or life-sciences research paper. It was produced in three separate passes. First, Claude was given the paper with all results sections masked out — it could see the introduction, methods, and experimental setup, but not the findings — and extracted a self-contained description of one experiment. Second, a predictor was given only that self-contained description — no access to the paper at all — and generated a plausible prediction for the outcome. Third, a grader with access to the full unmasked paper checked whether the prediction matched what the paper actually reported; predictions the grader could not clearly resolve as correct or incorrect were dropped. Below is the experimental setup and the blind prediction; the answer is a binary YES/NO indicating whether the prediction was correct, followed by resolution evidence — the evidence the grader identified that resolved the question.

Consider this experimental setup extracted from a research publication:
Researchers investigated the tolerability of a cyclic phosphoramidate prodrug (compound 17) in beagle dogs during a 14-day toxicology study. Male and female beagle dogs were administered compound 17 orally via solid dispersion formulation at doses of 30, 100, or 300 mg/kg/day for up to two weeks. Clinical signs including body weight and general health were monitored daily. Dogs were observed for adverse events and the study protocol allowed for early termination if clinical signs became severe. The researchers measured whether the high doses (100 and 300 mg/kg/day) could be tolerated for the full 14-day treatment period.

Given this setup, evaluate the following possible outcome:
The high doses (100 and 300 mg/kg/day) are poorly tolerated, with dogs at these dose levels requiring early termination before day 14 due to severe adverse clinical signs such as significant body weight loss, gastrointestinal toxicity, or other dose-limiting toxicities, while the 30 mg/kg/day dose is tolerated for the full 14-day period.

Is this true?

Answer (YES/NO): NO